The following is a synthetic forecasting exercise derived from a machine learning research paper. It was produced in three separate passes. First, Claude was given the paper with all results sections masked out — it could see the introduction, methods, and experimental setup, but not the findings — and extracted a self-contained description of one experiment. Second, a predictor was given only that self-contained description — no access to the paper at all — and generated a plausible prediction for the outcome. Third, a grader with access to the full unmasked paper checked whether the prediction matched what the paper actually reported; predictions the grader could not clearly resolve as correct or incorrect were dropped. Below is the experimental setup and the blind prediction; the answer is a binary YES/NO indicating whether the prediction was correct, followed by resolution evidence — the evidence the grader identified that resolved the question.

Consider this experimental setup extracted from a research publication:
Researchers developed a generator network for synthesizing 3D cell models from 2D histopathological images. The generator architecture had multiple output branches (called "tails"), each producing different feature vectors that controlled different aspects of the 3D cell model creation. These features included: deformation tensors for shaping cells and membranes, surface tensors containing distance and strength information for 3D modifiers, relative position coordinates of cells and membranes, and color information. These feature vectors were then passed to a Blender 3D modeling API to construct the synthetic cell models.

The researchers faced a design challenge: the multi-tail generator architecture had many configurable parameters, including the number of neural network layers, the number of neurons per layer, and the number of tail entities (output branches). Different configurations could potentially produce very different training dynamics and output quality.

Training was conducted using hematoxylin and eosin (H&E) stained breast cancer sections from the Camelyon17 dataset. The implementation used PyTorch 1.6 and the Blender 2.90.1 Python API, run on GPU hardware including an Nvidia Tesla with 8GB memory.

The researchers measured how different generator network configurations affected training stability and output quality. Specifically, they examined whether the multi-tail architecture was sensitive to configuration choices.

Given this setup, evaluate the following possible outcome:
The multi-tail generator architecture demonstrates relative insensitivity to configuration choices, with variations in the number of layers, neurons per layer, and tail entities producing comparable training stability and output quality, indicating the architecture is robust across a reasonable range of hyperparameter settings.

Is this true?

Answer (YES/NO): NO